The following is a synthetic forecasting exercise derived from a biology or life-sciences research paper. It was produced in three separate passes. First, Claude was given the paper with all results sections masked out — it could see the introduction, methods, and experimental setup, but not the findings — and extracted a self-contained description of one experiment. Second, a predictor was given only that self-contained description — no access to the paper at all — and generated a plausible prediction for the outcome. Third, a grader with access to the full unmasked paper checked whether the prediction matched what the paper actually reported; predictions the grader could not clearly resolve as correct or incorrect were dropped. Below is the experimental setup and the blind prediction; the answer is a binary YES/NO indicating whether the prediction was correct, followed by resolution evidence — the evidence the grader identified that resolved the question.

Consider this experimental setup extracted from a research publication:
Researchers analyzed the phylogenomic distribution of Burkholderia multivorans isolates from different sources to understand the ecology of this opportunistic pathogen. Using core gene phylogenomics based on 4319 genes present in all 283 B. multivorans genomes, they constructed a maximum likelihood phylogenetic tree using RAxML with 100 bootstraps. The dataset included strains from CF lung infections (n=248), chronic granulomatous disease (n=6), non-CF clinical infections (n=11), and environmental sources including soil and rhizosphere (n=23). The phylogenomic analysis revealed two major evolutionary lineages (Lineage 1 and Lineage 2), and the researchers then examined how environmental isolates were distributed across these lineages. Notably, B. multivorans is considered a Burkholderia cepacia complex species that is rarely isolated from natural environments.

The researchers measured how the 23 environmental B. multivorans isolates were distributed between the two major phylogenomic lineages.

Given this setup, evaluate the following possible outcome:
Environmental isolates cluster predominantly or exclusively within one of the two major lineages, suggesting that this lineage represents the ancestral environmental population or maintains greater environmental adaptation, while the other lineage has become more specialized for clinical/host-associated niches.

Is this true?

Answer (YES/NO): YES